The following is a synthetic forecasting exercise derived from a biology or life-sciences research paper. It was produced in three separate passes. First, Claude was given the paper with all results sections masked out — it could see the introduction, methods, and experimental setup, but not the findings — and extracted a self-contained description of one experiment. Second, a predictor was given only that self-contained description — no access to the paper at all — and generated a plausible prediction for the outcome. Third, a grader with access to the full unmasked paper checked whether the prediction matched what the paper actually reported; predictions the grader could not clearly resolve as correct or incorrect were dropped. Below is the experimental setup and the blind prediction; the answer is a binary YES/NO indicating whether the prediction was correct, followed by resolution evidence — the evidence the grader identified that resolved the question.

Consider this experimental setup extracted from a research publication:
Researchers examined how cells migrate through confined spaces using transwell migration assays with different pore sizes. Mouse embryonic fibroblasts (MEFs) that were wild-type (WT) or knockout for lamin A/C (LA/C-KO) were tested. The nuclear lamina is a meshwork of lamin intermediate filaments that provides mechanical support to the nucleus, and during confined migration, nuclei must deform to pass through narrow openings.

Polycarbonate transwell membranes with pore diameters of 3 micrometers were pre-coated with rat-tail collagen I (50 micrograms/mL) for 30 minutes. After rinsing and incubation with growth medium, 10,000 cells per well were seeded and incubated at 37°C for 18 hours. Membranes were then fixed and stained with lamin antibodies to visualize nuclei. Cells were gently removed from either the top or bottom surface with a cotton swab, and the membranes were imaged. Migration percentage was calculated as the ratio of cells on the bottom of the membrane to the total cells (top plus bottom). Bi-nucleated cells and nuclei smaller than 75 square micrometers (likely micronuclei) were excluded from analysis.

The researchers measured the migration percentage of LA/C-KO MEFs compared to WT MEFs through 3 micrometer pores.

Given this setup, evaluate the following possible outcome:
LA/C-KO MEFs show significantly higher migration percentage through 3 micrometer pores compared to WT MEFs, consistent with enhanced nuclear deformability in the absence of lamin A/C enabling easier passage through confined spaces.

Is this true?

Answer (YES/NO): YES